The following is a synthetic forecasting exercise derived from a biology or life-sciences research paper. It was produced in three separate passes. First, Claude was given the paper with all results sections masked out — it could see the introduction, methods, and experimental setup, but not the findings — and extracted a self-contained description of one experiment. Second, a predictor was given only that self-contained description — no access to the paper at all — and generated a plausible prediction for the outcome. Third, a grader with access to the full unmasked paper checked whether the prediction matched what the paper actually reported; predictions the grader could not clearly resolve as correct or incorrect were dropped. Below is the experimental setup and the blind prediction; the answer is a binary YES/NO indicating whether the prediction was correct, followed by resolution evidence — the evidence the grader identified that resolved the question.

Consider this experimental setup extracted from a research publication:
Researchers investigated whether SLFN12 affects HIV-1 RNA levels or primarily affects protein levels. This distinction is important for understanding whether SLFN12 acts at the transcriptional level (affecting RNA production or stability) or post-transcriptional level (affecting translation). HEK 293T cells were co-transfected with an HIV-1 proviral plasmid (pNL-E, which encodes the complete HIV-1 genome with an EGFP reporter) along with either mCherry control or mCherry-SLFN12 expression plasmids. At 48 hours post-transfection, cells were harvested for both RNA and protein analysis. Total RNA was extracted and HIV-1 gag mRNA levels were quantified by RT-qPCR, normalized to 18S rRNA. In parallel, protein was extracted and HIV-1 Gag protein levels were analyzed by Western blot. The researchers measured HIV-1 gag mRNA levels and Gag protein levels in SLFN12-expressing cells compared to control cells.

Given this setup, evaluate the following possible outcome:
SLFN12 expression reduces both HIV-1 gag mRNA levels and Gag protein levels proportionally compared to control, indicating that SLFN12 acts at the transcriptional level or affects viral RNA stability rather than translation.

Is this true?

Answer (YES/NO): NO